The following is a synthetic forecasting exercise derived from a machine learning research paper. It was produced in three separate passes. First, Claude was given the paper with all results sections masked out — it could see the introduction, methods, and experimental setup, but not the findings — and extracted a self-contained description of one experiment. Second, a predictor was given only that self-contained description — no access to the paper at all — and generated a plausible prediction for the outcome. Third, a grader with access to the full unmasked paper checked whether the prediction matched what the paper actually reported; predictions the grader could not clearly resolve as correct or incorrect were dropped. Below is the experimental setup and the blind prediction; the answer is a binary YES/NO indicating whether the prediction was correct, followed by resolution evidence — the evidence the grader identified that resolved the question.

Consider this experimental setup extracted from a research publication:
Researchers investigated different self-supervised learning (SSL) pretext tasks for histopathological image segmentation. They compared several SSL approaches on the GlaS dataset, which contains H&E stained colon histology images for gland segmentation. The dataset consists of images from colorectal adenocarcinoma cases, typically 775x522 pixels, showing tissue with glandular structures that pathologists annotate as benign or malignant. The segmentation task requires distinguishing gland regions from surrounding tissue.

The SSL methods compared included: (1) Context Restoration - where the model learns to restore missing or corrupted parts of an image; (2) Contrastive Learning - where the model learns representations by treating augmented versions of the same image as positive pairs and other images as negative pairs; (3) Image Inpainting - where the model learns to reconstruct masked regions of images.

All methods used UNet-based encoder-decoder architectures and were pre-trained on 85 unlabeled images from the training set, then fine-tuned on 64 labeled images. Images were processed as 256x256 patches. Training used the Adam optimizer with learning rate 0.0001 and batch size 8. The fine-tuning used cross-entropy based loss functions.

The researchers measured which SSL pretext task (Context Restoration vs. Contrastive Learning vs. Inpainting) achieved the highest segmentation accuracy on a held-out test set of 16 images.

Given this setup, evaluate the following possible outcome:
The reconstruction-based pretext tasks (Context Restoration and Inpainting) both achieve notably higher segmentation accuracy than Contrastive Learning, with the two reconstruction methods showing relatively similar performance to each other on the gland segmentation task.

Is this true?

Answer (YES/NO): NO